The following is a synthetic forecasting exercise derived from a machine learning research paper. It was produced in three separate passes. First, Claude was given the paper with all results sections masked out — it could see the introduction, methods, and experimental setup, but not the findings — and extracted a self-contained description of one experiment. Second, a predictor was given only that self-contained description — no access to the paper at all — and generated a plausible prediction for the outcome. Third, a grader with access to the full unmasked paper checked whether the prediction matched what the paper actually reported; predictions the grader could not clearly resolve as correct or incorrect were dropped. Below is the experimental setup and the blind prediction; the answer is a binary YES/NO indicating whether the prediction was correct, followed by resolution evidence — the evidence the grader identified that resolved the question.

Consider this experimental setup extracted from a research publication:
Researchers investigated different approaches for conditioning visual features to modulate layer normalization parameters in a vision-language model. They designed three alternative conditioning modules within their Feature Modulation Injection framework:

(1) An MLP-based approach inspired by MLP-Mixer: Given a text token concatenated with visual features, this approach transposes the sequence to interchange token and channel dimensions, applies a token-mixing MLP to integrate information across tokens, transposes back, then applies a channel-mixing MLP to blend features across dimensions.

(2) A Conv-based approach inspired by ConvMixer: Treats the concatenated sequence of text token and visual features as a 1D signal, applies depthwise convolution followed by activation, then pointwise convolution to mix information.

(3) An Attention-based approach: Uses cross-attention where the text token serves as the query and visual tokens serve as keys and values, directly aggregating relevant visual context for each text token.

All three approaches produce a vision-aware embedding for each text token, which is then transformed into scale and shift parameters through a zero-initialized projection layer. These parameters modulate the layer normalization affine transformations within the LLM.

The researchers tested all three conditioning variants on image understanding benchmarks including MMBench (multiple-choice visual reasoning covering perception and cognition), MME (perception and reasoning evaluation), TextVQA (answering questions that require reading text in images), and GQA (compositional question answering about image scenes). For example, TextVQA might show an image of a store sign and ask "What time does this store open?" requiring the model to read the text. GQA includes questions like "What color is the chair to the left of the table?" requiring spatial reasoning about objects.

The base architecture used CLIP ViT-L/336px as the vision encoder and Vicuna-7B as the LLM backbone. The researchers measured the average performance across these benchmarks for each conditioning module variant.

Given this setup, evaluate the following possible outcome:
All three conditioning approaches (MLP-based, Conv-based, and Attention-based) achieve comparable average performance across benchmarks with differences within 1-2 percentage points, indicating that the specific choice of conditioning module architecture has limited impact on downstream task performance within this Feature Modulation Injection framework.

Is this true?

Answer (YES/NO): YES